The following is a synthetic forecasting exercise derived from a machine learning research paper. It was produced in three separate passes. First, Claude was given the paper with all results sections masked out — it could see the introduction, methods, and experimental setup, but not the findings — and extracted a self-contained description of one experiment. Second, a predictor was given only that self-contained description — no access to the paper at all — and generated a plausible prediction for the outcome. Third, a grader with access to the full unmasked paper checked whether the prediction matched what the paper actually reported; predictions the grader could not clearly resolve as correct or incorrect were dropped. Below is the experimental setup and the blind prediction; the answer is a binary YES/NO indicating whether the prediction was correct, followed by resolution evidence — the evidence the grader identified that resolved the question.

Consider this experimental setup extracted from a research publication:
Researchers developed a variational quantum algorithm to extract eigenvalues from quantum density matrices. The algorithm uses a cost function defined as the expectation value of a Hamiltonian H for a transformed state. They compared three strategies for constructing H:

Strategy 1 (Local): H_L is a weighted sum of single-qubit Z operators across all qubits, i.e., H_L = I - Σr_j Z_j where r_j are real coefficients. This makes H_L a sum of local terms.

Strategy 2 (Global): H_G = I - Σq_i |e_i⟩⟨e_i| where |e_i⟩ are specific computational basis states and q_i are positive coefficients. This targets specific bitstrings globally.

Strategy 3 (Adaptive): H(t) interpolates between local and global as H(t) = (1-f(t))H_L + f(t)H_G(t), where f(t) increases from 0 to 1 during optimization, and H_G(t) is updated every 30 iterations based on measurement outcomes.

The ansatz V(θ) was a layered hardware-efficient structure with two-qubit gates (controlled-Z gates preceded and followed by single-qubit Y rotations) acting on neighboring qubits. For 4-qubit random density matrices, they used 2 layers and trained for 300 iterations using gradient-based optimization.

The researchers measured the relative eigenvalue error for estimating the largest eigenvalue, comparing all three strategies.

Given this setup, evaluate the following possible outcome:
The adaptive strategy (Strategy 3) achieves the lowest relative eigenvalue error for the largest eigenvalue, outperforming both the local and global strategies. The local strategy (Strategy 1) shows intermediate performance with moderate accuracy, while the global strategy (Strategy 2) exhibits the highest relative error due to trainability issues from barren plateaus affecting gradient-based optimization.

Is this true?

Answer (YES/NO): NO